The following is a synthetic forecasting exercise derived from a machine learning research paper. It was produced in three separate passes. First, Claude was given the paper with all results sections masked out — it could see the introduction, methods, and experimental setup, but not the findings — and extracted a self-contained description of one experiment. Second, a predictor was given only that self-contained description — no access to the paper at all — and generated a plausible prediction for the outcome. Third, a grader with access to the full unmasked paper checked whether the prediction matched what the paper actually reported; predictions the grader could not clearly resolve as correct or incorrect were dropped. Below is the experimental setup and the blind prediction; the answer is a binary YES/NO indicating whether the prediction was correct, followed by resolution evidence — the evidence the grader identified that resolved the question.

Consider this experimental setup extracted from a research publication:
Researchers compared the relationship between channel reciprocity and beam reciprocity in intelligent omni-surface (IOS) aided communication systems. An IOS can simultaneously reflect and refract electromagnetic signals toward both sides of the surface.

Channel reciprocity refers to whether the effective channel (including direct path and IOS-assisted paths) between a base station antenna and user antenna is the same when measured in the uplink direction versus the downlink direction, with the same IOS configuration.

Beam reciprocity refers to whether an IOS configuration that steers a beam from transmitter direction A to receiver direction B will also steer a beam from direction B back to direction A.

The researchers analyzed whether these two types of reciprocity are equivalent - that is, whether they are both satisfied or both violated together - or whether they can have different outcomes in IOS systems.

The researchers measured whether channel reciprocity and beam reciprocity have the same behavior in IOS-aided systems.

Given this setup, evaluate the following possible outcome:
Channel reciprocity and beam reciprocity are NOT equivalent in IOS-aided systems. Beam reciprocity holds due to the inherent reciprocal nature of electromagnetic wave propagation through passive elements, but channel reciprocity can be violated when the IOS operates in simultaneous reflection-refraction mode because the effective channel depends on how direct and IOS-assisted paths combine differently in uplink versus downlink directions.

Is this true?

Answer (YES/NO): NO